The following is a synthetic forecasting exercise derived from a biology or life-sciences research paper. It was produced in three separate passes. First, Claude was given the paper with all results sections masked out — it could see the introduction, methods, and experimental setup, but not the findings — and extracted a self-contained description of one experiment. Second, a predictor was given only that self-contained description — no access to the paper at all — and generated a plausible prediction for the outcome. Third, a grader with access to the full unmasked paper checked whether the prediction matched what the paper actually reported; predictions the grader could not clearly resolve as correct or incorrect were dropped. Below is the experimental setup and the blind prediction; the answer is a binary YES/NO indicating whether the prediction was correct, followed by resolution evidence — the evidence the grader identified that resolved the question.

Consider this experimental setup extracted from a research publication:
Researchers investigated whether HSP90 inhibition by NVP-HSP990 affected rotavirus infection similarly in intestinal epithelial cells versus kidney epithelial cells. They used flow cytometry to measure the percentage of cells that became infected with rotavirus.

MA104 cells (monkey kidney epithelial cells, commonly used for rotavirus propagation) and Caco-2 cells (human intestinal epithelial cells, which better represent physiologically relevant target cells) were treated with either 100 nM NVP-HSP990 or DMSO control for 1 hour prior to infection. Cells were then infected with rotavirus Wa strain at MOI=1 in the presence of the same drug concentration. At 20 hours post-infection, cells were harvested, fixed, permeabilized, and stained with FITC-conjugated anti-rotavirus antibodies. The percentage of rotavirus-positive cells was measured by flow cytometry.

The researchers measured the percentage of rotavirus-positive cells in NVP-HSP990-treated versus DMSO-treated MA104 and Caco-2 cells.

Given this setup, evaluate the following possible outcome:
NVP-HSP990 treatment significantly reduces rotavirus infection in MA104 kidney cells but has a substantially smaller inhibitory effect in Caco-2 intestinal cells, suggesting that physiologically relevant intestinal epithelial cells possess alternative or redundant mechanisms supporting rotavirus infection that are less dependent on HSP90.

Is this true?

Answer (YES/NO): NO